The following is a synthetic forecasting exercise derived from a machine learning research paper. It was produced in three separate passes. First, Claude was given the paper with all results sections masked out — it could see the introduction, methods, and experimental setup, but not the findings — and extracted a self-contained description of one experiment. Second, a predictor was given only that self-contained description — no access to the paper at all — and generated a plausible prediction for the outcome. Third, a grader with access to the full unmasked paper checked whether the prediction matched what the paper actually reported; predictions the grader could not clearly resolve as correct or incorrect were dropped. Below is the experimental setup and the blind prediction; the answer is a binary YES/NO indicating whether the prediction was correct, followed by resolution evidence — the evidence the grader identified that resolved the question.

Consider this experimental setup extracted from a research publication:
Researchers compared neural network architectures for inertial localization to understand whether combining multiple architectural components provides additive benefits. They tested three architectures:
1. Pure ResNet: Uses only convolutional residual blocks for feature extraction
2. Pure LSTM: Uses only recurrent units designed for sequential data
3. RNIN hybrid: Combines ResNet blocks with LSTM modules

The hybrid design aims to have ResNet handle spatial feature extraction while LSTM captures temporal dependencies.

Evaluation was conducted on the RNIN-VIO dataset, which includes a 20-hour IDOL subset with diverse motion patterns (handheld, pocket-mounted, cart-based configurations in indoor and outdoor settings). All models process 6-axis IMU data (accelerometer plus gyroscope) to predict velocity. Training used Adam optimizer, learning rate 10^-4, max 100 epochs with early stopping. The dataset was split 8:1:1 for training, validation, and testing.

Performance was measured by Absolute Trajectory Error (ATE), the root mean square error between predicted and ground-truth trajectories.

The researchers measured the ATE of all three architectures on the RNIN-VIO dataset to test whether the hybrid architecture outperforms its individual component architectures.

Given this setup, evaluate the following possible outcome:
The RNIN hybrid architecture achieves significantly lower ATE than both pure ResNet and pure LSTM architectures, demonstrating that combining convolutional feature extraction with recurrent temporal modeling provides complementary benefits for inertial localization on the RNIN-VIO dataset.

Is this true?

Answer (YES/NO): NO